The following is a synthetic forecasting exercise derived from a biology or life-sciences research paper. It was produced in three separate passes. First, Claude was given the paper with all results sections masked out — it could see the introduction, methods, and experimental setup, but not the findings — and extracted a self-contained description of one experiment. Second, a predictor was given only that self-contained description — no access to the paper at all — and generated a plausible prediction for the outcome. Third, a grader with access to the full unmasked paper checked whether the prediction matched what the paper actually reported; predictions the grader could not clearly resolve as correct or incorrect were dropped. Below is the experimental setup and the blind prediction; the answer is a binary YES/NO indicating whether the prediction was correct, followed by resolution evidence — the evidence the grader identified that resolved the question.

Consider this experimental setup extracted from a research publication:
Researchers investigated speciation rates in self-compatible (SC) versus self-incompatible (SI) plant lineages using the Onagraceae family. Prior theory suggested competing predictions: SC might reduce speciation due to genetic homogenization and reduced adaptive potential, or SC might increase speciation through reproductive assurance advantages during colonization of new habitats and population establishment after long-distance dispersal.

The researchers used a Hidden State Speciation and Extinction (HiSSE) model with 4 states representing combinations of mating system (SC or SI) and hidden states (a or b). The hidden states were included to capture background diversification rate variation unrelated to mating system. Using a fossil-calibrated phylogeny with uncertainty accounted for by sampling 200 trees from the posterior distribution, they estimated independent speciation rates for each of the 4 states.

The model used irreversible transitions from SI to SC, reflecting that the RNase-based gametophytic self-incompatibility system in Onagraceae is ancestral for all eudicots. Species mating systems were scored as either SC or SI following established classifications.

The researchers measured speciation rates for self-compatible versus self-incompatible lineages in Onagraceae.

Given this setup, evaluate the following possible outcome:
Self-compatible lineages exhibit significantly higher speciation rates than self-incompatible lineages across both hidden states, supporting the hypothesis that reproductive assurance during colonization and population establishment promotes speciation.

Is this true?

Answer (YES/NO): NO